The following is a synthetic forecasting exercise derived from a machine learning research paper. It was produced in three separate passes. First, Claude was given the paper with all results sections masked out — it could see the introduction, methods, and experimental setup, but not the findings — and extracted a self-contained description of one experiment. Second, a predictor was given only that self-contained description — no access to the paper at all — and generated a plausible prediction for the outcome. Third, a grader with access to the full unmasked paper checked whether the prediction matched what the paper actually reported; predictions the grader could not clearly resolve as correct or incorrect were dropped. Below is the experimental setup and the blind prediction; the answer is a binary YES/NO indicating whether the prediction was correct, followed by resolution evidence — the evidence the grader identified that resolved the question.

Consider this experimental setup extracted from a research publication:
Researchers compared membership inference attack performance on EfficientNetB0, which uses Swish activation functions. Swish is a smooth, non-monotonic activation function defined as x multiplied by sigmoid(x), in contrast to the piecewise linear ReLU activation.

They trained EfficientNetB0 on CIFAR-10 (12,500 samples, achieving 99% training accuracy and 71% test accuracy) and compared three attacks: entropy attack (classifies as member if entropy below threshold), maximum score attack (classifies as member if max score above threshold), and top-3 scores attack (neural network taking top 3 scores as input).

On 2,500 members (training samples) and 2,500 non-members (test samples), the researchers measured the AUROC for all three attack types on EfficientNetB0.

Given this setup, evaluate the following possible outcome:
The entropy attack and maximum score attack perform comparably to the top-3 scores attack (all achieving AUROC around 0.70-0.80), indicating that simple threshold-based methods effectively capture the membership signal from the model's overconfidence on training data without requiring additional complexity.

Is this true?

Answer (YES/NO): NO